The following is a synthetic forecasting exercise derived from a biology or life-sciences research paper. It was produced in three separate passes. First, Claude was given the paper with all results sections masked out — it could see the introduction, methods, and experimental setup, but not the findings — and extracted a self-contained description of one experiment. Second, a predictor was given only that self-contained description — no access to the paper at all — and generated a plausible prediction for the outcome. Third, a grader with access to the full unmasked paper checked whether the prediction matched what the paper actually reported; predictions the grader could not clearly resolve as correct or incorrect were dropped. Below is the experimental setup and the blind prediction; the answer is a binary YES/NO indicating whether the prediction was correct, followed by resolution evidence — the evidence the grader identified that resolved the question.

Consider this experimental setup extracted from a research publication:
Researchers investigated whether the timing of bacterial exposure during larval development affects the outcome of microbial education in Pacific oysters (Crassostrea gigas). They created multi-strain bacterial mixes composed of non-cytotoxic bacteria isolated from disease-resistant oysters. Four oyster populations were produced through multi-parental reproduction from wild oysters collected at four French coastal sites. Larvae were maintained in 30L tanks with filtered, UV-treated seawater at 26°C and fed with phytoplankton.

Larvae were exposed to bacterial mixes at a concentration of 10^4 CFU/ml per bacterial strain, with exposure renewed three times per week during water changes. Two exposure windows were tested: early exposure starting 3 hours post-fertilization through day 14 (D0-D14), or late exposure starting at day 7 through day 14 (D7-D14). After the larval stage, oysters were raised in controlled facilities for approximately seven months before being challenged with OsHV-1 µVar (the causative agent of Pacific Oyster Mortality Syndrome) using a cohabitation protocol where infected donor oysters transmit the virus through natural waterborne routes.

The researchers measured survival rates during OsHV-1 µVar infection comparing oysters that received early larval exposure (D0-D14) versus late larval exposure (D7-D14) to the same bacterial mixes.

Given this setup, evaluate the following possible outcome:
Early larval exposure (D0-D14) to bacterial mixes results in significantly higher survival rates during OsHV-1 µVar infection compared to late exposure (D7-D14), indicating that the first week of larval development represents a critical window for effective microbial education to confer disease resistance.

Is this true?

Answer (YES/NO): NO